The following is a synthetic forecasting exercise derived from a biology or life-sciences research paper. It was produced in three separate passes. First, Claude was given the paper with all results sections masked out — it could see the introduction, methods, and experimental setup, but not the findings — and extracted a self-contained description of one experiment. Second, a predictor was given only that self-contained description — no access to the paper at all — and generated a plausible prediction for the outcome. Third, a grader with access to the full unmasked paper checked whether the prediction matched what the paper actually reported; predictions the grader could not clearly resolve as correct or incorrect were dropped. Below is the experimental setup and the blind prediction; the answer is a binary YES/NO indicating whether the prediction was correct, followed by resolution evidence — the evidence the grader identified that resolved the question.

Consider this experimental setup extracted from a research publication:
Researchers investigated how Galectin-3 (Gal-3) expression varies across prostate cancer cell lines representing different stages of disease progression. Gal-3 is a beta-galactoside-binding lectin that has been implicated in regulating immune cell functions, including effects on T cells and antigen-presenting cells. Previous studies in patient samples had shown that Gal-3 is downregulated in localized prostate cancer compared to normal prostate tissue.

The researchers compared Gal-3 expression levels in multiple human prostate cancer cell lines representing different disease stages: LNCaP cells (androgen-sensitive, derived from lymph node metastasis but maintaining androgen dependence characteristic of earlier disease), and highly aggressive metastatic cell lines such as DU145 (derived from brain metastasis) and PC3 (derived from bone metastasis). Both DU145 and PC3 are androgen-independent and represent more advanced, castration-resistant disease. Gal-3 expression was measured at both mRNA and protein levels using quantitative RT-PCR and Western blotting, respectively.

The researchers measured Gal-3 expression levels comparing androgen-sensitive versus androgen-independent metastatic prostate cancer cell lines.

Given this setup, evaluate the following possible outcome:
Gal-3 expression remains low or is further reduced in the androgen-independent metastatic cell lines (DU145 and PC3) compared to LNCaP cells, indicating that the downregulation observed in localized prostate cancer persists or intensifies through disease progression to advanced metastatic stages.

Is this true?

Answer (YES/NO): NO